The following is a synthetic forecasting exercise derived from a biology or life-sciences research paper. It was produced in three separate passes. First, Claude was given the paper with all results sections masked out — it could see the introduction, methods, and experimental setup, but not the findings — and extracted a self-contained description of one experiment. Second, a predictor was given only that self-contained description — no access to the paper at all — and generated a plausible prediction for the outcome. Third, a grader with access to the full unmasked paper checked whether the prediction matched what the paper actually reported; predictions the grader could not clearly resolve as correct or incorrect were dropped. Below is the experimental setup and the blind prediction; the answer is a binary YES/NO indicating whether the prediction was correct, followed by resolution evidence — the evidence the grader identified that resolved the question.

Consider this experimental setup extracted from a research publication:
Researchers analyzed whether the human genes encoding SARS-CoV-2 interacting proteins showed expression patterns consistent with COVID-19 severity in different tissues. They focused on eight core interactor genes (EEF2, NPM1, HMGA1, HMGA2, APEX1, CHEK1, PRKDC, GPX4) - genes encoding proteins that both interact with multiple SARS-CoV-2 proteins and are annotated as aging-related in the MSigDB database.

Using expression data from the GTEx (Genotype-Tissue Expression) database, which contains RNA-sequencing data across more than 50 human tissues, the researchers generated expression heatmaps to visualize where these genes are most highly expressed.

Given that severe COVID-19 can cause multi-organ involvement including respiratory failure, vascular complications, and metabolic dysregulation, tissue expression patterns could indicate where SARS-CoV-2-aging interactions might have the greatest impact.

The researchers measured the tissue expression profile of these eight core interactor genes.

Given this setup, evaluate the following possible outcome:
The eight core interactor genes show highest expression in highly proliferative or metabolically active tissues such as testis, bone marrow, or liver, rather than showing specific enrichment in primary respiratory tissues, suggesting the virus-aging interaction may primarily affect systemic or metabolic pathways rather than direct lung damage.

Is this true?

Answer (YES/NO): NO